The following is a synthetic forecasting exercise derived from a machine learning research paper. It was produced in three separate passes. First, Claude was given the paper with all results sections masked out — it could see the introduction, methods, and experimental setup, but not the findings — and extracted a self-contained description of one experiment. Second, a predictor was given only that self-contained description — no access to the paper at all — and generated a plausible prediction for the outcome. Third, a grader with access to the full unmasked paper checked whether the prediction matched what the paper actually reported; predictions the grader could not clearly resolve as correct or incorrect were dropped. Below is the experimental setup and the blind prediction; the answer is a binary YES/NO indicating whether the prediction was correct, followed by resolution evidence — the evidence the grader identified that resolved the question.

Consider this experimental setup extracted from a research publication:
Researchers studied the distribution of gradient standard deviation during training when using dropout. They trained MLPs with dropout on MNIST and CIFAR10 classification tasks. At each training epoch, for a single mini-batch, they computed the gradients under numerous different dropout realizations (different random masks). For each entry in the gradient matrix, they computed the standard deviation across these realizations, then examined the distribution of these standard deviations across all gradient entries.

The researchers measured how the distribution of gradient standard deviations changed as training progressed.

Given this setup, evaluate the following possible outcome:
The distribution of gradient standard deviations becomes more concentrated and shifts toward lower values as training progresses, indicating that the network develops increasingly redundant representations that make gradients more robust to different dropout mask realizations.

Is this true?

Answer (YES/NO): NO